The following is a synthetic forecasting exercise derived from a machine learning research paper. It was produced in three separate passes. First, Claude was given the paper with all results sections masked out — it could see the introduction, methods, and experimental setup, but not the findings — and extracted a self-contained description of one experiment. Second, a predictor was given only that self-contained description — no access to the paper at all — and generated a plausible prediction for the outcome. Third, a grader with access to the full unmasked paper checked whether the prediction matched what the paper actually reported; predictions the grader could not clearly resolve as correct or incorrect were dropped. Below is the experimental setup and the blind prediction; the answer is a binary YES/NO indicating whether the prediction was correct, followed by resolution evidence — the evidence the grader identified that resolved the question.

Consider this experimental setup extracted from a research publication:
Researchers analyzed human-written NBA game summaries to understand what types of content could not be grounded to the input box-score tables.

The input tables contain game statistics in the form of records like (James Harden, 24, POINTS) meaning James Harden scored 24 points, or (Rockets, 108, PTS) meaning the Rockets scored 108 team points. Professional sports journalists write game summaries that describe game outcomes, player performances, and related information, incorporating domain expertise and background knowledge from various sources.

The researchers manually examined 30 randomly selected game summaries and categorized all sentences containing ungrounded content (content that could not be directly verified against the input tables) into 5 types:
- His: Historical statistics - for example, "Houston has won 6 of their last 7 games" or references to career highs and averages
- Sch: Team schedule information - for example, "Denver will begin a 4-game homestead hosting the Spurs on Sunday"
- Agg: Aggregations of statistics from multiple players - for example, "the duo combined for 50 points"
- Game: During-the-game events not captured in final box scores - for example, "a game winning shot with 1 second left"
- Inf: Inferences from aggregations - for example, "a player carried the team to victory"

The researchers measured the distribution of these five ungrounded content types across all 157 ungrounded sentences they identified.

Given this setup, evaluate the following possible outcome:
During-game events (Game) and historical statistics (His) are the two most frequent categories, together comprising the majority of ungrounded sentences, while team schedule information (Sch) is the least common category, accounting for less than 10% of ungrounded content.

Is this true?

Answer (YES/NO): NO